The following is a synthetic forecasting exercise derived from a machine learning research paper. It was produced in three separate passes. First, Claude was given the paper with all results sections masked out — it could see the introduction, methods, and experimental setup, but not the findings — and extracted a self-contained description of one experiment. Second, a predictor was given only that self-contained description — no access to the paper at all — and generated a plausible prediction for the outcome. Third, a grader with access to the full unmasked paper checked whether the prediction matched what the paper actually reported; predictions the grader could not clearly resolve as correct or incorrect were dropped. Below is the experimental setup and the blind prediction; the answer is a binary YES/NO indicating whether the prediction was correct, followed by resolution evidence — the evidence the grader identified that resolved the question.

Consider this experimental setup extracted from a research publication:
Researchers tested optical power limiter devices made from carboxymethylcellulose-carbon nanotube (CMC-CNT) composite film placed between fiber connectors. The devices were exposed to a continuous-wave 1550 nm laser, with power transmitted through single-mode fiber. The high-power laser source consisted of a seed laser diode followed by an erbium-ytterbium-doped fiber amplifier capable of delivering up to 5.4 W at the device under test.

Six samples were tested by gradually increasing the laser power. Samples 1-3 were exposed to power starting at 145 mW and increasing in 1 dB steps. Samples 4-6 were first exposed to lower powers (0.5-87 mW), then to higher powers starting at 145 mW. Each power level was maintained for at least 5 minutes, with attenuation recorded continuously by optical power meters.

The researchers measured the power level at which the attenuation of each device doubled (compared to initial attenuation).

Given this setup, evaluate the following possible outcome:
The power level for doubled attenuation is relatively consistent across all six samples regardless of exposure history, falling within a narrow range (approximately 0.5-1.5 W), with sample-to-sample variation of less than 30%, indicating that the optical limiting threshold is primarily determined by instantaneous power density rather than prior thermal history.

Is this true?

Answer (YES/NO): NO